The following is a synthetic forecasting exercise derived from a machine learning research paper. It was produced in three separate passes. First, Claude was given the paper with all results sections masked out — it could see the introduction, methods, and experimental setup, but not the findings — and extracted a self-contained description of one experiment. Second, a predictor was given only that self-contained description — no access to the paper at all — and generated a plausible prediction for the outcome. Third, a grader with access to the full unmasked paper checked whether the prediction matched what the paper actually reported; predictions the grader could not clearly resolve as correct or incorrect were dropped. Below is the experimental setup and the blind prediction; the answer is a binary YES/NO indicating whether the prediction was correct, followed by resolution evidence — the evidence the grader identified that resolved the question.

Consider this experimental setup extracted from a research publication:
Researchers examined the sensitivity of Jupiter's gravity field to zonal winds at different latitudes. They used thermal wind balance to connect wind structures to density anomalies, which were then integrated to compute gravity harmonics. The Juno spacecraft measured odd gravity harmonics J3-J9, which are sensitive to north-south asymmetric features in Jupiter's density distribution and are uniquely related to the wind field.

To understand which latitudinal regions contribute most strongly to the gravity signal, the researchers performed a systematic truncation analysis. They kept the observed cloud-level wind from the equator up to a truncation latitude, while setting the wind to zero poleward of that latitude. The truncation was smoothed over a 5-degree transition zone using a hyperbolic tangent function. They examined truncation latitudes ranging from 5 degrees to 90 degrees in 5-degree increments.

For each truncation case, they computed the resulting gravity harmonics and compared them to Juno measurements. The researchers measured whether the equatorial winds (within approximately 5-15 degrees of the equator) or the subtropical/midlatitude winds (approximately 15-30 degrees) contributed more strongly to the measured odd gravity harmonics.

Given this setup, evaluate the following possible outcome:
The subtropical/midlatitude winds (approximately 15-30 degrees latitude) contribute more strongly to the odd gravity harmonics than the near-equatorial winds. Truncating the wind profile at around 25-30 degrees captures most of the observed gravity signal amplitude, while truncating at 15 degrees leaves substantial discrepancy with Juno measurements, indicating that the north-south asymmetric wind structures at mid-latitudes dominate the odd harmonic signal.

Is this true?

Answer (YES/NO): NO